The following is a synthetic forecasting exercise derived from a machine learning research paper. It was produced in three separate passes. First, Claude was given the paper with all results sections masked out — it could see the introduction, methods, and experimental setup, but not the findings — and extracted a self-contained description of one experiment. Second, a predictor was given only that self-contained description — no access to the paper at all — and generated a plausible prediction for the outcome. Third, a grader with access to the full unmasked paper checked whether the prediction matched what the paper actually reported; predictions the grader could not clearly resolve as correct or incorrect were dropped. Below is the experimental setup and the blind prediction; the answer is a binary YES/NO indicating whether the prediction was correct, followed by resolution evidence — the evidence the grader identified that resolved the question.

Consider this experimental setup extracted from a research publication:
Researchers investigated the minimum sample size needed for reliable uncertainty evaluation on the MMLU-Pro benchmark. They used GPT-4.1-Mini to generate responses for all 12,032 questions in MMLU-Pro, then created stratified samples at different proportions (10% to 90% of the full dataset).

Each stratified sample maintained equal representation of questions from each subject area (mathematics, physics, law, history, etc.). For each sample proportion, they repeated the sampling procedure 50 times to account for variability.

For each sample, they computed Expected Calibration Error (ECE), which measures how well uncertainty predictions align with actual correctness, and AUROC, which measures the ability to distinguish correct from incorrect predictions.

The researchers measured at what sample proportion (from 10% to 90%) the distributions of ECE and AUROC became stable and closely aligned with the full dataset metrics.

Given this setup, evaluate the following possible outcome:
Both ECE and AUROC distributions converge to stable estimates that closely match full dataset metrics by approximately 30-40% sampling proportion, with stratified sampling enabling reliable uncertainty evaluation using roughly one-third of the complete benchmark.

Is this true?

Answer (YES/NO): NO